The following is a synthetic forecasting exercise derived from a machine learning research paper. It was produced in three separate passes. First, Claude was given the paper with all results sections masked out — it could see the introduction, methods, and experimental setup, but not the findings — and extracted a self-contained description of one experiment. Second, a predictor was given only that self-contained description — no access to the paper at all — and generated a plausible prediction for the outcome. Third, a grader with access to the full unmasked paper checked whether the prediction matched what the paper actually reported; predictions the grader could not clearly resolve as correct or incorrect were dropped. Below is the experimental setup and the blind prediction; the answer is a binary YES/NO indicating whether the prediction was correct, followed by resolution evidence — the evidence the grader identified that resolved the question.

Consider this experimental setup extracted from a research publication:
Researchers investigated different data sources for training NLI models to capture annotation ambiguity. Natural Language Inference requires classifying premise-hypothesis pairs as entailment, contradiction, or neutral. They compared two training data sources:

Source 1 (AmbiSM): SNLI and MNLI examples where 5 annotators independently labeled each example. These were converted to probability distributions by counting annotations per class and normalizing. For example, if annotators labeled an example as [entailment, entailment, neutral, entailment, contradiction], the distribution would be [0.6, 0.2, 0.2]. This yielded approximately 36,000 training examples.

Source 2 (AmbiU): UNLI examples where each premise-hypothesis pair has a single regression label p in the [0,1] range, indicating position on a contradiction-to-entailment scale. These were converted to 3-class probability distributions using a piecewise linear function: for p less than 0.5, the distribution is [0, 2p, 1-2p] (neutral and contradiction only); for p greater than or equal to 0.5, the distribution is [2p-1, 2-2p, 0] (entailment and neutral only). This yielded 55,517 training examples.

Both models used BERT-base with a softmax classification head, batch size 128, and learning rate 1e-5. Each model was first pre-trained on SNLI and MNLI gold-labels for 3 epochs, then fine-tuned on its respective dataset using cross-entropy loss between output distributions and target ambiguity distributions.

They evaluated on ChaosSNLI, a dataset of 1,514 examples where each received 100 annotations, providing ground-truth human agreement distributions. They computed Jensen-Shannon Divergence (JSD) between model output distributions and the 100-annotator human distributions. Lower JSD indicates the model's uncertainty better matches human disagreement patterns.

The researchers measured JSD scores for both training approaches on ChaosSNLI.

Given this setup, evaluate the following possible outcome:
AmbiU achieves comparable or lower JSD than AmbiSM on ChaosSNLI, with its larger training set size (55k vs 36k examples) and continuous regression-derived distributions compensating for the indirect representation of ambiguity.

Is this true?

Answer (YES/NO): NO